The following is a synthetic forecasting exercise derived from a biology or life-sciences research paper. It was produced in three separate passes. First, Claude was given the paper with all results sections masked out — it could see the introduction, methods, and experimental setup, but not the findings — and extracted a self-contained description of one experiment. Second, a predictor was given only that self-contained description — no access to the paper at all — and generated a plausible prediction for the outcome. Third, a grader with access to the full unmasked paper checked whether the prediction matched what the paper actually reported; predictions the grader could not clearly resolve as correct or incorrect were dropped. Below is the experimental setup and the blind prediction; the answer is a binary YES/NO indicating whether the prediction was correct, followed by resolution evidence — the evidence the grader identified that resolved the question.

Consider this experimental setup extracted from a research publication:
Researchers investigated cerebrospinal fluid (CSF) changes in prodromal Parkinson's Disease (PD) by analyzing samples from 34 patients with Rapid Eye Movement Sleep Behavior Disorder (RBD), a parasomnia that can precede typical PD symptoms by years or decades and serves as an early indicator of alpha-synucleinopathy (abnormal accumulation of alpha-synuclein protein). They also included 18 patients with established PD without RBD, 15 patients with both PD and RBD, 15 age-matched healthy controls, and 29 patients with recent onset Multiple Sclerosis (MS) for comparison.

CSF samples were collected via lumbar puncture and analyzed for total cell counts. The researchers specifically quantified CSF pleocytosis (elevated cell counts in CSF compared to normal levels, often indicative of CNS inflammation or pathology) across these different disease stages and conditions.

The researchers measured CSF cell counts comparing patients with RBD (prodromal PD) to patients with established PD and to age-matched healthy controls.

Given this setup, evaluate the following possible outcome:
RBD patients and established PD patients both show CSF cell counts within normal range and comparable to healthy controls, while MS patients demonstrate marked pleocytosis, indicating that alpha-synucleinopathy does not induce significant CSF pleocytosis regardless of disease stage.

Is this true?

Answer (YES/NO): NO